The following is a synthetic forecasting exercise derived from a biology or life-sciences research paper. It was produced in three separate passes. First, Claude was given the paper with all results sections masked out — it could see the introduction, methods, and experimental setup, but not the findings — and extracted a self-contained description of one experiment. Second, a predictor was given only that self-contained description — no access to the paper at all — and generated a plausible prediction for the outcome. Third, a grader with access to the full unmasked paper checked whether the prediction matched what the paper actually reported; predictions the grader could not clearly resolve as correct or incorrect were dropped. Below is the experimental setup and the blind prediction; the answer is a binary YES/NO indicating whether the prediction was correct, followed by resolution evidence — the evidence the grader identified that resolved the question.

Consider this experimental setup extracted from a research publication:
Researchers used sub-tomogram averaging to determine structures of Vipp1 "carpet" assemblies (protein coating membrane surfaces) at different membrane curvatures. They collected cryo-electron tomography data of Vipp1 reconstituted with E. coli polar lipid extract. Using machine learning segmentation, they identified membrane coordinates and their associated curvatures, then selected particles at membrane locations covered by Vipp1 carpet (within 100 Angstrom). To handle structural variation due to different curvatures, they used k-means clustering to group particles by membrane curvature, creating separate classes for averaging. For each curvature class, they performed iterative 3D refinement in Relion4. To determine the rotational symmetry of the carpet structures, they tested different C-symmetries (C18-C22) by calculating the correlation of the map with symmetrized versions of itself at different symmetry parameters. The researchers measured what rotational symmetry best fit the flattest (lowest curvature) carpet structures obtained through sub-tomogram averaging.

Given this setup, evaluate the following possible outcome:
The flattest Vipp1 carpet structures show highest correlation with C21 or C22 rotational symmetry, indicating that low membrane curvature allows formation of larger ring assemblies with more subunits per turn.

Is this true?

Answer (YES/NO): NO